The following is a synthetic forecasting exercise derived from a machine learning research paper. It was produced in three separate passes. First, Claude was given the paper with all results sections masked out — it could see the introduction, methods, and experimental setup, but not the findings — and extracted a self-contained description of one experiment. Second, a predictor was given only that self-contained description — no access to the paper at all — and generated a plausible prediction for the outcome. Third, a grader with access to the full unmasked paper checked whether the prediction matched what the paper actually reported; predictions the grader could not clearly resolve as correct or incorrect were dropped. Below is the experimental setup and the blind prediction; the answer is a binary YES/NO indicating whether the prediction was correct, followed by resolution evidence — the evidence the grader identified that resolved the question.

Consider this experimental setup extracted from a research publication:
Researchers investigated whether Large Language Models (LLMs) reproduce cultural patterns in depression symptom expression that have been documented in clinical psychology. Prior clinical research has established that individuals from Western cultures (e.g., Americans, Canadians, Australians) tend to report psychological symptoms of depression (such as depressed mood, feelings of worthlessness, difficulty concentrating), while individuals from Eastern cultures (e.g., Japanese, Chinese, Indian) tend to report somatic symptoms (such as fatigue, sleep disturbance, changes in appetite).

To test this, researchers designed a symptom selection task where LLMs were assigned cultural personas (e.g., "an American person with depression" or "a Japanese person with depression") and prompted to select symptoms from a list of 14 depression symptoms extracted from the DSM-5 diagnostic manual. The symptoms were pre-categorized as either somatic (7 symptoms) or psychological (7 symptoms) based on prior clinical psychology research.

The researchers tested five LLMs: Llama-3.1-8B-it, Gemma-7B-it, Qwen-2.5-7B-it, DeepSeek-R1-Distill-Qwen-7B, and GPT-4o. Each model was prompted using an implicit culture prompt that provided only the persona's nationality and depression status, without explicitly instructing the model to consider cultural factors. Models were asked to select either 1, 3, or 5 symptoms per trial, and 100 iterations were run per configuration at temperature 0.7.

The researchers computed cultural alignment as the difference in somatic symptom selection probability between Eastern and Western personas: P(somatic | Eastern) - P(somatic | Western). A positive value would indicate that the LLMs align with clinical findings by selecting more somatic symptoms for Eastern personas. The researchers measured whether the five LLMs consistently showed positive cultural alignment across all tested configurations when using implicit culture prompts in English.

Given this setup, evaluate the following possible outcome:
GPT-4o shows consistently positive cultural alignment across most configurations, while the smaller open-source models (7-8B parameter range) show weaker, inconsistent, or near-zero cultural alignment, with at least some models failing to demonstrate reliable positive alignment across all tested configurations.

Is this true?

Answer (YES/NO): NO